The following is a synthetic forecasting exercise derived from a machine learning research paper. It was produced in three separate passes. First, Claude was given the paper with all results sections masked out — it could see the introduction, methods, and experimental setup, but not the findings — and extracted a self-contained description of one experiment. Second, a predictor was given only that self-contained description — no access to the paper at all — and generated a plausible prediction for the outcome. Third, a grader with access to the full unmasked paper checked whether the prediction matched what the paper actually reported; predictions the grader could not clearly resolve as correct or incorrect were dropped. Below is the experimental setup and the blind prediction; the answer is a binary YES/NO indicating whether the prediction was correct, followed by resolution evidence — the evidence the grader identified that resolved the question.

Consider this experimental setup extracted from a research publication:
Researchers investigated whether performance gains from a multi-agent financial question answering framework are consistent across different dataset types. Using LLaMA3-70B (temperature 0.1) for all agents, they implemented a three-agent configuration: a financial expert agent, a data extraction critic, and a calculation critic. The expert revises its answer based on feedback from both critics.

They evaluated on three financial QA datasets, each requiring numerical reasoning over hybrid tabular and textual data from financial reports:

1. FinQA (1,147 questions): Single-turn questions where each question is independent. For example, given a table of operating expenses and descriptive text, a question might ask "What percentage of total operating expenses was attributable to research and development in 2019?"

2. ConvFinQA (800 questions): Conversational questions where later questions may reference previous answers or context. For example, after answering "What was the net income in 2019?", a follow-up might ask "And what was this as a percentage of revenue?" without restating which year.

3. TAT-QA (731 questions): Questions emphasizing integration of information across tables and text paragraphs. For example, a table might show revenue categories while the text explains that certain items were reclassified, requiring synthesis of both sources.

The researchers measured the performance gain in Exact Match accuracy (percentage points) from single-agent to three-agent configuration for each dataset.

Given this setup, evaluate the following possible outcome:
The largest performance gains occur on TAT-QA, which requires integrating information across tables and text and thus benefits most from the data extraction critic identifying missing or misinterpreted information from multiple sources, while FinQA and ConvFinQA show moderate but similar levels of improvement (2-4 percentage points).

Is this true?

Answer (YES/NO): NO